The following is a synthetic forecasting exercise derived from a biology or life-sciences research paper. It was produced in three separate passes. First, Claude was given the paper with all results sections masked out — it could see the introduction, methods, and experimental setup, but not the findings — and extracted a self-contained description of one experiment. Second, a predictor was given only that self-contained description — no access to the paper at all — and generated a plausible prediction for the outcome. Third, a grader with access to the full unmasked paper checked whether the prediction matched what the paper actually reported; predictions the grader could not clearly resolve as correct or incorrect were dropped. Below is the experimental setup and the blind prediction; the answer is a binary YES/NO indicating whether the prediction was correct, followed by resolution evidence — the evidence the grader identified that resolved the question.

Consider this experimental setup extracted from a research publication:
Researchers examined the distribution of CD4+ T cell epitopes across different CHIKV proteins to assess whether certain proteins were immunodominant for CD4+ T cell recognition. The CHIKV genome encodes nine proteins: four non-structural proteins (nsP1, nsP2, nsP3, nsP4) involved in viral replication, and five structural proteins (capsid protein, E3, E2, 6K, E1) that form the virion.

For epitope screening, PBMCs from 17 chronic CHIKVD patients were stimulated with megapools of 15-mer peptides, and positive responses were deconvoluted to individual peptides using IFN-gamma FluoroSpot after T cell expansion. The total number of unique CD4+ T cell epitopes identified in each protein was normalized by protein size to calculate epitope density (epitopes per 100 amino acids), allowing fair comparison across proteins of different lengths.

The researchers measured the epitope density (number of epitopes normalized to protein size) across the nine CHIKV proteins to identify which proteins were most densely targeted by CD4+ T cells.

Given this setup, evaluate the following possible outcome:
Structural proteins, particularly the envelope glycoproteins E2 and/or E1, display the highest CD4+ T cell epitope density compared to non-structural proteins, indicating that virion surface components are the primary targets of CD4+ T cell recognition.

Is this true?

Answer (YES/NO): NO